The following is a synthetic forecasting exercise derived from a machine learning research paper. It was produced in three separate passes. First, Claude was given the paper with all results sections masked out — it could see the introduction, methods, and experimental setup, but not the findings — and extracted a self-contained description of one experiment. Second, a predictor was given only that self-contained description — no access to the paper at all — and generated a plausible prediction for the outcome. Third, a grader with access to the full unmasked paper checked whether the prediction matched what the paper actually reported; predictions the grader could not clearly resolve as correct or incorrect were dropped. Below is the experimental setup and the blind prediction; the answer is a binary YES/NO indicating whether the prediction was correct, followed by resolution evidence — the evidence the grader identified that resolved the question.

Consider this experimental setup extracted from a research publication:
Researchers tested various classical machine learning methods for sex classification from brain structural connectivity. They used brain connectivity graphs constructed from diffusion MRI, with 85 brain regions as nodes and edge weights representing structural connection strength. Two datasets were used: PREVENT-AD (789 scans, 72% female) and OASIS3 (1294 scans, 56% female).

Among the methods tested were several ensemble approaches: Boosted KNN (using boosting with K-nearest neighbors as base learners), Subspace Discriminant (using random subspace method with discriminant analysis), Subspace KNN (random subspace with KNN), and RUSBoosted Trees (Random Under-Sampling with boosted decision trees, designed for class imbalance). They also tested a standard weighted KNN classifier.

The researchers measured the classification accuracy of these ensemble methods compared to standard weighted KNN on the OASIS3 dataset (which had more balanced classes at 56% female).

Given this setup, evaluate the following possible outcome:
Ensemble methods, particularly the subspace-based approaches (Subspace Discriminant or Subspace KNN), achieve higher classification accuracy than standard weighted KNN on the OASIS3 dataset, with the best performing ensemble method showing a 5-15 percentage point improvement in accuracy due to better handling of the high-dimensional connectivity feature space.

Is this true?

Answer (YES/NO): NO